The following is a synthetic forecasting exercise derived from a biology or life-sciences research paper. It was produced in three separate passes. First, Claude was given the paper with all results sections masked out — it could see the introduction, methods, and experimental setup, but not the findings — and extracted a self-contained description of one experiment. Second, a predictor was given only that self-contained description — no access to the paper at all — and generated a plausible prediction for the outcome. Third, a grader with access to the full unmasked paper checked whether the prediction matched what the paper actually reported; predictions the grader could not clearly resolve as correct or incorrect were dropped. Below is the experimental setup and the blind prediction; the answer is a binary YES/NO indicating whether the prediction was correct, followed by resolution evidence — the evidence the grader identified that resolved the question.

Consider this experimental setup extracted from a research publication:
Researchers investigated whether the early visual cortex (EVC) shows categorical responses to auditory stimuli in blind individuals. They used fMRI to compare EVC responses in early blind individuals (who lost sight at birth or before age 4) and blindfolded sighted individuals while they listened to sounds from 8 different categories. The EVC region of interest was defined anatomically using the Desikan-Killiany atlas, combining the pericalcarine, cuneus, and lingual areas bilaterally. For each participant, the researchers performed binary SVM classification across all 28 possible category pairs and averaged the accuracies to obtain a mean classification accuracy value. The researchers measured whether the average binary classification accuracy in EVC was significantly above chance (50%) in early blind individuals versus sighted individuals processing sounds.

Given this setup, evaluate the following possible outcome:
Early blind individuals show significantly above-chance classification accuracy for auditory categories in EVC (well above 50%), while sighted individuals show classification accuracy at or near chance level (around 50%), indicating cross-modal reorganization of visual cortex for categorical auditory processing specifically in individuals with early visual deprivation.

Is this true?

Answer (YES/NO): NO